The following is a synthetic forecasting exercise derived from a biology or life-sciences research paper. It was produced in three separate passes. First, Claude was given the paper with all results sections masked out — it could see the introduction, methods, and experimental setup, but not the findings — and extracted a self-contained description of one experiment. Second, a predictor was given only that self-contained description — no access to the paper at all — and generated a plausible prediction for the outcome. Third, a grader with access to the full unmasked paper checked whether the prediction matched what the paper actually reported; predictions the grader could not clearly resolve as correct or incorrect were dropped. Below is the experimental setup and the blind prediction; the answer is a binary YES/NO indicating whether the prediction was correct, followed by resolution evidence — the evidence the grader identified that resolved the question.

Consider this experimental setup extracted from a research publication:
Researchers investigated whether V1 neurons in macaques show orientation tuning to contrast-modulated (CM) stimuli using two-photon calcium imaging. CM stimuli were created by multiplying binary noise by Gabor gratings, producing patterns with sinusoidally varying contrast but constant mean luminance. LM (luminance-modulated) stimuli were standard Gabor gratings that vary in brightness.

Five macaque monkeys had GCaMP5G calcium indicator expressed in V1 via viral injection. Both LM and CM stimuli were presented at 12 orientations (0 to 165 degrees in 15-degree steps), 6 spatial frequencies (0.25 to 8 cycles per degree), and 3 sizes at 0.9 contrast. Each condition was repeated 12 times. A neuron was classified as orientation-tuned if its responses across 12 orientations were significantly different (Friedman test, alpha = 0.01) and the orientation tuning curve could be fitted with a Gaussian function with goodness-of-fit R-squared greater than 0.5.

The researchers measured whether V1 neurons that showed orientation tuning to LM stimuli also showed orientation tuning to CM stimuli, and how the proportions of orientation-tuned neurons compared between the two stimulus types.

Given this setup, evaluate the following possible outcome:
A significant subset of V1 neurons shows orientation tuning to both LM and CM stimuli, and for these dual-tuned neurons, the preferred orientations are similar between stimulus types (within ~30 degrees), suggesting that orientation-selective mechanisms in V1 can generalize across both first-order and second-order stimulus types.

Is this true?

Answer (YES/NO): YES